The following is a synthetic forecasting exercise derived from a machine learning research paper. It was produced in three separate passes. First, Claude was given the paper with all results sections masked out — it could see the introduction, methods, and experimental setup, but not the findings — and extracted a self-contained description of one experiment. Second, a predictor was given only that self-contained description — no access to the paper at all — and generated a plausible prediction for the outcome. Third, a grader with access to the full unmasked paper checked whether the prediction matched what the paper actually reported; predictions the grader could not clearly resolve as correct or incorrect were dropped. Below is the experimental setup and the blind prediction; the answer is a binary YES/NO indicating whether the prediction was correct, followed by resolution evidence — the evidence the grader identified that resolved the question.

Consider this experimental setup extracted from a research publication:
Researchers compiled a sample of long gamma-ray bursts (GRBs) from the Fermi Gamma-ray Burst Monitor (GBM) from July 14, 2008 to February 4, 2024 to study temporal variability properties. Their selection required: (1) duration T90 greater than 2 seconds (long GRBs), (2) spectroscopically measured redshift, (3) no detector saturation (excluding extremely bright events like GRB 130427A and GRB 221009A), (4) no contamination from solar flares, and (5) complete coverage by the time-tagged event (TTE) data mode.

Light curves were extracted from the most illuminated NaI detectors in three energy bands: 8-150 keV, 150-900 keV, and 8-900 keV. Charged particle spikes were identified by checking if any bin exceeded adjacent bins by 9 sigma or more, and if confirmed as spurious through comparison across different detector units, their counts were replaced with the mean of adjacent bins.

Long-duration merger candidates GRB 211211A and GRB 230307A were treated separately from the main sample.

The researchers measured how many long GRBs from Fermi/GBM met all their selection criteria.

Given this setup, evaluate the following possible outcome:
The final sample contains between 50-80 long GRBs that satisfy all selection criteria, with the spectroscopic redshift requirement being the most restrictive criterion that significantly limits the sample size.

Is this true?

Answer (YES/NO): NO